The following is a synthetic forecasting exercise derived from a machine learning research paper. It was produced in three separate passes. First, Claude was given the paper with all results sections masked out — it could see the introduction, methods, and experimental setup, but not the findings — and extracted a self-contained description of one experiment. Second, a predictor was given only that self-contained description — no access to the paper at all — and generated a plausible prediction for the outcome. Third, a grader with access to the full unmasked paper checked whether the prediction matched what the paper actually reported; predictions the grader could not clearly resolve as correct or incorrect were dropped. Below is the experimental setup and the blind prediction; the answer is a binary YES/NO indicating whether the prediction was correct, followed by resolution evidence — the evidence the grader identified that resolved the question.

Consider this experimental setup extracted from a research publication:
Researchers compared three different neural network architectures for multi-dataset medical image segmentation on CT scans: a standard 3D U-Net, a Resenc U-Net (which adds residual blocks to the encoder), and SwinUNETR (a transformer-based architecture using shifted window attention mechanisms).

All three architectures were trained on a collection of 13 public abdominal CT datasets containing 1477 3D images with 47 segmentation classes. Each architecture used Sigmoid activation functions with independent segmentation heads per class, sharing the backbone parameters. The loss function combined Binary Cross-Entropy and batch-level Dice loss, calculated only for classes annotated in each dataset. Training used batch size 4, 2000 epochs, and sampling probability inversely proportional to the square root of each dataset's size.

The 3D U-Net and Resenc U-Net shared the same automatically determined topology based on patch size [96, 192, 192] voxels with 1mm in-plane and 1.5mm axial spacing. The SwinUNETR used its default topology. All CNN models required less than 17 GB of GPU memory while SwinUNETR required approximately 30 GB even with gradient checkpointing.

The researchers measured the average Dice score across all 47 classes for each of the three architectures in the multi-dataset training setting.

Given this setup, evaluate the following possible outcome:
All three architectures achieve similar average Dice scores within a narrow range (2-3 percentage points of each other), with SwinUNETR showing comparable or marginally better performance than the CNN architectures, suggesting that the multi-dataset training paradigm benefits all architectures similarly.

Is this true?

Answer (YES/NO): NO